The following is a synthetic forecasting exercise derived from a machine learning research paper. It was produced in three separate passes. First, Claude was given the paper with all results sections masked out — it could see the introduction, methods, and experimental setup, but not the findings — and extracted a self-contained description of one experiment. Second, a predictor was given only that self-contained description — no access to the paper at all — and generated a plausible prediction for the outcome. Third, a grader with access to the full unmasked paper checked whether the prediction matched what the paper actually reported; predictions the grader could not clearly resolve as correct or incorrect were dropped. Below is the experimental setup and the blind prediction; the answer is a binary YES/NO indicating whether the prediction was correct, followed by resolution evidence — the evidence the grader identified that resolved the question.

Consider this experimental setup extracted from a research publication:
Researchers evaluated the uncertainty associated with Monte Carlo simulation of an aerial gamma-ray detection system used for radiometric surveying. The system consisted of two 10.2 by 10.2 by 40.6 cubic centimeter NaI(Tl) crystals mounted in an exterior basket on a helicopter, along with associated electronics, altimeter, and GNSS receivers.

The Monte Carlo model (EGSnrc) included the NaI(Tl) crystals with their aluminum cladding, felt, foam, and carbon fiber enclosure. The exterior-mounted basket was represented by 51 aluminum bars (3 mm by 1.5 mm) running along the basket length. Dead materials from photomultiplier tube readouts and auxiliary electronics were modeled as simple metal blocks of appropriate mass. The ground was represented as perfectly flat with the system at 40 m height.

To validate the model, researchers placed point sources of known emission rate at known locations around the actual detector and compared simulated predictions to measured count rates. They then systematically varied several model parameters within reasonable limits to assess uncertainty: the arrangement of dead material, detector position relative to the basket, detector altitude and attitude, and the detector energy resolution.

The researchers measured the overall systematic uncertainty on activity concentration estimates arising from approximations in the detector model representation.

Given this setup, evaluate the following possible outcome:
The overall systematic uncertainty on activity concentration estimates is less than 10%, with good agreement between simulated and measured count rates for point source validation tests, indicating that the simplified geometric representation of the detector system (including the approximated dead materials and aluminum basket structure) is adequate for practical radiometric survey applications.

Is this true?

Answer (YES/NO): NO